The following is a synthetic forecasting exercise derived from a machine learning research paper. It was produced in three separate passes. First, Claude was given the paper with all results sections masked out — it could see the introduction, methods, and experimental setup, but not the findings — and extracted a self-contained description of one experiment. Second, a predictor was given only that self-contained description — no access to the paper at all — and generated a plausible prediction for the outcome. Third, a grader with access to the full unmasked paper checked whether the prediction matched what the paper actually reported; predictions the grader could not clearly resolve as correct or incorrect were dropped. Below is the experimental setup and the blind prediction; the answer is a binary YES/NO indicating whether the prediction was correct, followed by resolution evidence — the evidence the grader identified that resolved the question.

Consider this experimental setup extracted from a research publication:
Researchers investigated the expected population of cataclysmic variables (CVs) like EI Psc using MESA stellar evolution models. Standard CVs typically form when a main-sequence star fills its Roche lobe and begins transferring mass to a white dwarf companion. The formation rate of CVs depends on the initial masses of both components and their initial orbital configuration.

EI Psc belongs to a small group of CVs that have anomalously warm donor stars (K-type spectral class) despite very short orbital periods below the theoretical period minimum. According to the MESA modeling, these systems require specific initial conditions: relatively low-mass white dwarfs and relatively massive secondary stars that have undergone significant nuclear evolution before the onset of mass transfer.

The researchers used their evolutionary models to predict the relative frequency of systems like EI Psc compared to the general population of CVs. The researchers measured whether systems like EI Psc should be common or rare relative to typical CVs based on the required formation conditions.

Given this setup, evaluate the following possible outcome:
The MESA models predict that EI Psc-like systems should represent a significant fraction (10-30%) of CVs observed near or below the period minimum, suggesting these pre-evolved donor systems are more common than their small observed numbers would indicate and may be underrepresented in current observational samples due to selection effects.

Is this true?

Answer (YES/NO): NO